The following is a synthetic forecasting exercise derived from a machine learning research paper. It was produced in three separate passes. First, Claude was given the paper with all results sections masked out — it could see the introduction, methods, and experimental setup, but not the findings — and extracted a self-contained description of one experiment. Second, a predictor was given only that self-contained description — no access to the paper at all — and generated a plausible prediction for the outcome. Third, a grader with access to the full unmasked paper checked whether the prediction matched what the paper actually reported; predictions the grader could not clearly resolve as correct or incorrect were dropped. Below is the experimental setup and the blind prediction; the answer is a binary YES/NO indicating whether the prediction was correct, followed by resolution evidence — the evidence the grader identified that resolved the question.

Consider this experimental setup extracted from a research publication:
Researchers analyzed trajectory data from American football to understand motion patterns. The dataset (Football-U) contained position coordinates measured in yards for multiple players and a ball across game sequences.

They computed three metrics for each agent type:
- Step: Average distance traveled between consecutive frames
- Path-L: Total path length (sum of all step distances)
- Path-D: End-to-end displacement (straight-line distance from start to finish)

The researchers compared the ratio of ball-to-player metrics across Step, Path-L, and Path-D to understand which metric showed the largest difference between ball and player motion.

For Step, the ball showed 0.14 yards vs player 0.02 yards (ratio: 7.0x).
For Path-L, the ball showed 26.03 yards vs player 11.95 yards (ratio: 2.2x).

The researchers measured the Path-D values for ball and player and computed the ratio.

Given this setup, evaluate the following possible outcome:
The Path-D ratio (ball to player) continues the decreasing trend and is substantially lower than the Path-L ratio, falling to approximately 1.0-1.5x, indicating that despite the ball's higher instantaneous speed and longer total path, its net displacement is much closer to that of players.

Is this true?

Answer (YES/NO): NO